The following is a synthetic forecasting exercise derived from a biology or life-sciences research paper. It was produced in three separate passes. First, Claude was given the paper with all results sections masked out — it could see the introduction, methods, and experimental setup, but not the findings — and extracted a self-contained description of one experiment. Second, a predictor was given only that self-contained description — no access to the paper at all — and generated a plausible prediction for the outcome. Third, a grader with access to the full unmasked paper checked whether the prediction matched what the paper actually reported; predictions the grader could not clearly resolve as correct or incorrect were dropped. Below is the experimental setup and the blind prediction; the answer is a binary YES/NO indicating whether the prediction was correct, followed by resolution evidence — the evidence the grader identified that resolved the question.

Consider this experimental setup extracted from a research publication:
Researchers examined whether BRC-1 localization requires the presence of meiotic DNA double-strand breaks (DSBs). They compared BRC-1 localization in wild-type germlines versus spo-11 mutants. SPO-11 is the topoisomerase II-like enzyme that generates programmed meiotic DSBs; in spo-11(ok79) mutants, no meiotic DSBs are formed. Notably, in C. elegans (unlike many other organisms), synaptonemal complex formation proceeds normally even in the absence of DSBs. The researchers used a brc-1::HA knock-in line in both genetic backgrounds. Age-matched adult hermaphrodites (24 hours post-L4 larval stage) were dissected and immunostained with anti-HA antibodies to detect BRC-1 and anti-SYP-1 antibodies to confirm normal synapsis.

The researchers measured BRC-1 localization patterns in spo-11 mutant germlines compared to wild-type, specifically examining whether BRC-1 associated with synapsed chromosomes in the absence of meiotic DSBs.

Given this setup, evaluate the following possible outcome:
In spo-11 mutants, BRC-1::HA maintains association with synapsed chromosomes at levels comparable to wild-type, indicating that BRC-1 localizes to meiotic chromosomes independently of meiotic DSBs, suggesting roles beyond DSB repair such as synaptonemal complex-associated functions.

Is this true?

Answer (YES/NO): NO